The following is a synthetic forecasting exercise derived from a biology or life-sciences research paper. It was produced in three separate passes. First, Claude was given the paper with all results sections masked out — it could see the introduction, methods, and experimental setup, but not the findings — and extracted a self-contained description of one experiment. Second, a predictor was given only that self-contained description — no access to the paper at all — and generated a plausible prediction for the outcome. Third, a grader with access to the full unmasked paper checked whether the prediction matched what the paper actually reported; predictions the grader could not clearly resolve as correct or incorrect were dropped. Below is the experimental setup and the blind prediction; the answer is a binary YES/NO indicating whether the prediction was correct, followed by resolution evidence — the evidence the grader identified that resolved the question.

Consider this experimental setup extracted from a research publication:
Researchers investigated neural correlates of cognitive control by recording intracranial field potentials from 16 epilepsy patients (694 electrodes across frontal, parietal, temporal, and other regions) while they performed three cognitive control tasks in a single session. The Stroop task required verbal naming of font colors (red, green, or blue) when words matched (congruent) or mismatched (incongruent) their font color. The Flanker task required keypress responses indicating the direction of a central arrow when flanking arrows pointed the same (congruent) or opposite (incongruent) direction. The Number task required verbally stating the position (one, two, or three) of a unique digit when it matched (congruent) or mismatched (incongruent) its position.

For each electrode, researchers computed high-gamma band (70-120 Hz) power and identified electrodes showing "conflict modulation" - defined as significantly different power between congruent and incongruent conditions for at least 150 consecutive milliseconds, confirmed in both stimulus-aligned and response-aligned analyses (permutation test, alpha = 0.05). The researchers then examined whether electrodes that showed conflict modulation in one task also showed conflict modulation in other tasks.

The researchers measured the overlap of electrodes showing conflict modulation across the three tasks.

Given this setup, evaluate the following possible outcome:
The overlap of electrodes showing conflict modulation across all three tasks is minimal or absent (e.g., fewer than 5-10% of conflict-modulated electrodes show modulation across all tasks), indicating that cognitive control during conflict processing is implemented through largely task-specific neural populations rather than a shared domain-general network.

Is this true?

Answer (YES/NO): YES